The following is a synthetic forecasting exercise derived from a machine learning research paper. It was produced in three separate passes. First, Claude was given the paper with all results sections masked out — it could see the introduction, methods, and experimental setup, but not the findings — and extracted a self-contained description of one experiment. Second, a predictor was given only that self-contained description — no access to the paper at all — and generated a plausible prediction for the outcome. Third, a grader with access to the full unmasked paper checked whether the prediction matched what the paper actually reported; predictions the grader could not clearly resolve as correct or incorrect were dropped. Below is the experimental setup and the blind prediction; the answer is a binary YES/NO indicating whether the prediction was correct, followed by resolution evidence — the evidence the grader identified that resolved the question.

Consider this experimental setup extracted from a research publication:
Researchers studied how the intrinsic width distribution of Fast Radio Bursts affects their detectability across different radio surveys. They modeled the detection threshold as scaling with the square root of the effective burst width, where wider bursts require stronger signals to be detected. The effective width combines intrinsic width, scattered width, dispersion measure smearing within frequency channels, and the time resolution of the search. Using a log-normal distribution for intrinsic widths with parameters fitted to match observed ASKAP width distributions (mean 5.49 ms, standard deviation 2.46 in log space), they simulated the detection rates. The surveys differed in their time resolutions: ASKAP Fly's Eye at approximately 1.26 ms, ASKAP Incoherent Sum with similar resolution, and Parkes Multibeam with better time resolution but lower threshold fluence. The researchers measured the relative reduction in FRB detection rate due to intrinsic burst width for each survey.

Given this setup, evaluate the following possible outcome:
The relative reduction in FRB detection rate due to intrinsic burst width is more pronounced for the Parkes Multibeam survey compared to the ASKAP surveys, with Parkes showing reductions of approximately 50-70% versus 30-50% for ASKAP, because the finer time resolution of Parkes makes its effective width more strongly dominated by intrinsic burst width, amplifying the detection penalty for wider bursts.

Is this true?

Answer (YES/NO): NO